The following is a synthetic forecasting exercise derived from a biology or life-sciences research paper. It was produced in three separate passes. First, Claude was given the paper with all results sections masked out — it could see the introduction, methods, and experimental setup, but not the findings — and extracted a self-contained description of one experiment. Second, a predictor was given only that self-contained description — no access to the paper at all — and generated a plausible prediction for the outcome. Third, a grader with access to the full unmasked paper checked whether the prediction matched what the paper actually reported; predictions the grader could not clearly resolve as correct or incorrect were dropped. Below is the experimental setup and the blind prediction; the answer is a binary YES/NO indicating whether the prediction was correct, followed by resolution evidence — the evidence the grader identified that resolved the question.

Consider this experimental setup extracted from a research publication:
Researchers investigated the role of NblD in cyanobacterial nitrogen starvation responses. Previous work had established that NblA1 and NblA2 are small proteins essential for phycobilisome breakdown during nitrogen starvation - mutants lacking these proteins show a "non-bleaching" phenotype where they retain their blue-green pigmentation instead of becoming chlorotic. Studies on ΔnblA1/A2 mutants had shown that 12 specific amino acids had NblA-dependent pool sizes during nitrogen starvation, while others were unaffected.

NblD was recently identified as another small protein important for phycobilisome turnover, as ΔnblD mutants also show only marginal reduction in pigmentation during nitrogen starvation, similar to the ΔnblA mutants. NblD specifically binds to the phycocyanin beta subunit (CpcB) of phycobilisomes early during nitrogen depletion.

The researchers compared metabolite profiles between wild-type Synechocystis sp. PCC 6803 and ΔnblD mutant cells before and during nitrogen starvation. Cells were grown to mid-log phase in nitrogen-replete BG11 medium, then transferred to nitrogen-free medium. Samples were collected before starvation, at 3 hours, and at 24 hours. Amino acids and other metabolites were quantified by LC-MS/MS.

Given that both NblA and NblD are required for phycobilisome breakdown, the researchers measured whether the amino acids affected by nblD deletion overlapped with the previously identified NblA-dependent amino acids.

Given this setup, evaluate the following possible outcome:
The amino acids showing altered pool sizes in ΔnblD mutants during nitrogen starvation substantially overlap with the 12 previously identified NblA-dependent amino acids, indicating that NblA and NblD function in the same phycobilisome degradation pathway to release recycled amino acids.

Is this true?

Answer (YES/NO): YES